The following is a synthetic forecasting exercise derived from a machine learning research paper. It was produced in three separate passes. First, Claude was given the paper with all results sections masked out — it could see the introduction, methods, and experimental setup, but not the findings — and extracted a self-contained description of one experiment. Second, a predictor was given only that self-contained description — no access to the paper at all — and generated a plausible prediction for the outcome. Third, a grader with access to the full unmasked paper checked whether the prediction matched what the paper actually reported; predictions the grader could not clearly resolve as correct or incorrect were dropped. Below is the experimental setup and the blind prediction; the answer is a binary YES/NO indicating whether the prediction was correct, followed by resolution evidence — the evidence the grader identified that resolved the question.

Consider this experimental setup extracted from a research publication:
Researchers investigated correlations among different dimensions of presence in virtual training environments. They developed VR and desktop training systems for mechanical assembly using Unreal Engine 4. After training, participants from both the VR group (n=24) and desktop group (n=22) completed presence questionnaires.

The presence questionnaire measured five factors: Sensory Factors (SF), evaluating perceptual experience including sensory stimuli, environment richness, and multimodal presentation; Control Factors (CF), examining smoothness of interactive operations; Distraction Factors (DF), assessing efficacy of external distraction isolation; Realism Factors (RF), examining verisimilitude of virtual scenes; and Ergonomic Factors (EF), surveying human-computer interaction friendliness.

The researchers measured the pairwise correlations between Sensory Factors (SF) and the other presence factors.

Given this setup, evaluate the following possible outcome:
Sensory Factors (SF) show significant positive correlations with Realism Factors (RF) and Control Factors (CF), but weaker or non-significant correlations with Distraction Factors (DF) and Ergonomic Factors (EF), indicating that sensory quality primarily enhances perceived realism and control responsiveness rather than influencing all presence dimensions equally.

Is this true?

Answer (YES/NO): NO